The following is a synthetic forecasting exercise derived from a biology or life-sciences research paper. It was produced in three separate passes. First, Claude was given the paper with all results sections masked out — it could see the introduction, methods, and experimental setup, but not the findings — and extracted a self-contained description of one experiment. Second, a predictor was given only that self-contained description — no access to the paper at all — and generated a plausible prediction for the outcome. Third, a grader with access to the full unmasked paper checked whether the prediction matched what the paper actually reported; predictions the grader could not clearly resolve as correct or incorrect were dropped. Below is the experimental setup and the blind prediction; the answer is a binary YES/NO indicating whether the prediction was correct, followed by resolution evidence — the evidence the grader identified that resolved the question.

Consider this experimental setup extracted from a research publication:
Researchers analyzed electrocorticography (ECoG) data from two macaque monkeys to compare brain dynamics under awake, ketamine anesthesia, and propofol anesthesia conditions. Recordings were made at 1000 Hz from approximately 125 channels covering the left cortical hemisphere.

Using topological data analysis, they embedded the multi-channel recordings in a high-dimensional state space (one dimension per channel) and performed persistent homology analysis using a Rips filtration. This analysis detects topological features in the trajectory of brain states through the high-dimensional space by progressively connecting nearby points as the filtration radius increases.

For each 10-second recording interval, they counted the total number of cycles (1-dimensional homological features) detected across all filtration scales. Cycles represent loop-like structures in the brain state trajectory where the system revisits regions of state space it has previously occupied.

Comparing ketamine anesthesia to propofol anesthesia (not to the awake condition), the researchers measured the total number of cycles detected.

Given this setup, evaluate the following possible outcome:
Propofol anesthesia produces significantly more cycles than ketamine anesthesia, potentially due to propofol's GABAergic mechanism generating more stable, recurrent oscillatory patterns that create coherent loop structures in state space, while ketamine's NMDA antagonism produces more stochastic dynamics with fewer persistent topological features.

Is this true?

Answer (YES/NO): NO